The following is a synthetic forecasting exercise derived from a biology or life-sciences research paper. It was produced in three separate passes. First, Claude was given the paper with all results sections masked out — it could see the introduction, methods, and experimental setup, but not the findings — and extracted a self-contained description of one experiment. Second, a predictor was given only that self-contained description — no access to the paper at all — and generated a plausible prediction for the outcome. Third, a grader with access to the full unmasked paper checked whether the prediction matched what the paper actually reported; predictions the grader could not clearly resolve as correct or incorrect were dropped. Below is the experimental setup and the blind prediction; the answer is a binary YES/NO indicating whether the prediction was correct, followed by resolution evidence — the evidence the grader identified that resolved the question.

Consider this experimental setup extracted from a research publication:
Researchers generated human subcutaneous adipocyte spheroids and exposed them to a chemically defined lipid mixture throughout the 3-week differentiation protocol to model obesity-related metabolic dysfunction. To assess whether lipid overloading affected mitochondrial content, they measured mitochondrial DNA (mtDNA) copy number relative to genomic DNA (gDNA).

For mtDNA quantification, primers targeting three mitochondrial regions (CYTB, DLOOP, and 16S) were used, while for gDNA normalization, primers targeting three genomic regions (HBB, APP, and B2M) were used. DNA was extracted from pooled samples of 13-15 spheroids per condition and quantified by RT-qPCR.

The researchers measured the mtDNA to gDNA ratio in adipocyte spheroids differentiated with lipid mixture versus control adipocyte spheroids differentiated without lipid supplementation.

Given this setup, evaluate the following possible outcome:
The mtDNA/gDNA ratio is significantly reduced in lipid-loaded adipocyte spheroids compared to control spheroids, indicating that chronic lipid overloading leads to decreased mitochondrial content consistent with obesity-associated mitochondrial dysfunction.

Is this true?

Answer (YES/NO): NO